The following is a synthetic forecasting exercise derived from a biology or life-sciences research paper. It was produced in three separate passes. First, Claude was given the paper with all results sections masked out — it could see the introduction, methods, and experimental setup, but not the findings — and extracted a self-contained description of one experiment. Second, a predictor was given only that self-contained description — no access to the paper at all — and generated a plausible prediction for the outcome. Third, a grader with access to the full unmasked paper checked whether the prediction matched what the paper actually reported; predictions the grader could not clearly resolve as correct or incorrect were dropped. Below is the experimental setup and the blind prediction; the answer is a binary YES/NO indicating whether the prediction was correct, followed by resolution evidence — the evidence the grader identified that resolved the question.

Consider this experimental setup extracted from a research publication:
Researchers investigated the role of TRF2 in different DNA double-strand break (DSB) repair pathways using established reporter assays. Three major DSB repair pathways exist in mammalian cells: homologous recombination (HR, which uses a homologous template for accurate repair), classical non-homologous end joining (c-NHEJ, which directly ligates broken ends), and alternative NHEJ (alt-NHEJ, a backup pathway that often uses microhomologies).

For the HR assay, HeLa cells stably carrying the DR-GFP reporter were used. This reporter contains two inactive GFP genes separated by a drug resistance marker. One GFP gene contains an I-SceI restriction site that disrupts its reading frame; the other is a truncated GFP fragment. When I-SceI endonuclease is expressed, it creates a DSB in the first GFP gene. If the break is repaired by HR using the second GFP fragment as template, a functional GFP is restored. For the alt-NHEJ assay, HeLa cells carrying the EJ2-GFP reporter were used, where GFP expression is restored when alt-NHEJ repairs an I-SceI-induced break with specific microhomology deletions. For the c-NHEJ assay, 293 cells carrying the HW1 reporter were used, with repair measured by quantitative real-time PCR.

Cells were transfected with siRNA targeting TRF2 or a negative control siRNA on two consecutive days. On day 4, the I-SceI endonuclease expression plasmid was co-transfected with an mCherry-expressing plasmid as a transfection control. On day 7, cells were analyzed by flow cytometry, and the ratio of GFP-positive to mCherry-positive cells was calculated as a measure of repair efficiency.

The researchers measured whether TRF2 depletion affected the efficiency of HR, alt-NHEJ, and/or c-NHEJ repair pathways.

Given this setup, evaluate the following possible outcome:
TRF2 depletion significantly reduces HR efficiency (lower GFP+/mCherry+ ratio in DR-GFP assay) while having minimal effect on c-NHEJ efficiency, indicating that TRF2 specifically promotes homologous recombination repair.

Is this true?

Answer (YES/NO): YES